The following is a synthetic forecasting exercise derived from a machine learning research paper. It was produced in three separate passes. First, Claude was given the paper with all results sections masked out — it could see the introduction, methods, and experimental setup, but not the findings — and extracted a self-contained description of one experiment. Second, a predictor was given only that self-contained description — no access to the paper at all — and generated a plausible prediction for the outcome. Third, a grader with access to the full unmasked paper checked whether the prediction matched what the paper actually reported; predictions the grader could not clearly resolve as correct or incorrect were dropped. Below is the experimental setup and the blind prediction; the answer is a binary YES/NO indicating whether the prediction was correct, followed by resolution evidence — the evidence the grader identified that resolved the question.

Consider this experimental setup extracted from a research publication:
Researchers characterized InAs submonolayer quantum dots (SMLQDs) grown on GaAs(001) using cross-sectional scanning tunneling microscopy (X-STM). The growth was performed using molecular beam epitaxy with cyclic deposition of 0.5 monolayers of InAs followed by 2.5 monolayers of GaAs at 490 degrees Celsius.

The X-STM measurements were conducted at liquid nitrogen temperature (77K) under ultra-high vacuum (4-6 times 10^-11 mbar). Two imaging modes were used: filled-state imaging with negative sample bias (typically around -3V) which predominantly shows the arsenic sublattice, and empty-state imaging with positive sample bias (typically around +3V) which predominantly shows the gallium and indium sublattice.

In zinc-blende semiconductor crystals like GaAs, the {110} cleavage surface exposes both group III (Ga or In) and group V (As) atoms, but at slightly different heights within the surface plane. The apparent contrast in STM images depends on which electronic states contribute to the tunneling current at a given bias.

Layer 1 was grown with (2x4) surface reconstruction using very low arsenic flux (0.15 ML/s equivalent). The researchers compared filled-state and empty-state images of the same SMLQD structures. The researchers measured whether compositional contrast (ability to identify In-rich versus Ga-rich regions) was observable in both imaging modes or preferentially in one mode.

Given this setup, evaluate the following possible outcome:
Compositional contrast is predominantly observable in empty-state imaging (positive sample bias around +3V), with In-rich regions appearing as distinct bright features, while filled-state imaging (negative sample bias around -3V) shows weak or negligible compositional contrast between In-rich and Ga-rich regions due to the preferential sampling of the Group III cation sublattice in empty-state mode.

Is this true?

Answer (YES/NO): NO